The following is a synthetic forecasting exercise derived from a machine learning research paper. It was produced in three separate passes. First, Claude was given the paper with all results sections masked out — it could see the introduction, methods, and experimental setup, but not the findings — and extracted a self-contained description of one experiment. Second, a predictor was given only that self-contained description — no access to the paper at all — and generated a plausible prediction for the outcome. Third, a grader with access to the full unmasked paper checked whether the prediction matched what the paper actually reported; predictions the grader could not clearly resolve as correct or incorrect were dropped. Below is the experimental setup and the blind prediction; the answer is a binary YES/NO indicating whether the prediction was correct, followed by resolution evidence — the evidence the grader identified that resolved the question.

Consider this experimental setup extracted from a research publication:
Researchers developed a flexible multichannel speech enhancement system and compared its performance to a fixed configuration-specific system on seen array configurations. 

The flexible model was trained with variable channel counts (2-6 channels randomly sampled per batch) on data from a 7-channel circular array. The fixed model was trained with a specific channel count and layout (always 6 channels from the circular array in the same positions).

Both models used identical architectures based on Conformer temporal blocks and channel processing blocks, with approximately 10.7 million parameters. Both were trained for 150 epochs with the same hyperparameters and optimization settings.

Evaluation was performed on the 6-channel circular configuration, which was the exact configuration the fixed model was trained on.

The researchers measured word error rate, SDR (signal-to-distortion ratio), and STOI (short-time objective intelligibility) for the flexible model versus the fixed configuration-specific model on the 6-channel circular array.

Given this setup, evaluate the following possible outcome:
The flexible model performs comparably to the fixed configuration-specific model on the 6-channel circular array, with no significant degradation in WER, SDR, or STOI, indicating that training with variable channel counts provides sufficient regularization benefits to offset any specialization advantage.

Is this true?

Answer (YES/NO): YES